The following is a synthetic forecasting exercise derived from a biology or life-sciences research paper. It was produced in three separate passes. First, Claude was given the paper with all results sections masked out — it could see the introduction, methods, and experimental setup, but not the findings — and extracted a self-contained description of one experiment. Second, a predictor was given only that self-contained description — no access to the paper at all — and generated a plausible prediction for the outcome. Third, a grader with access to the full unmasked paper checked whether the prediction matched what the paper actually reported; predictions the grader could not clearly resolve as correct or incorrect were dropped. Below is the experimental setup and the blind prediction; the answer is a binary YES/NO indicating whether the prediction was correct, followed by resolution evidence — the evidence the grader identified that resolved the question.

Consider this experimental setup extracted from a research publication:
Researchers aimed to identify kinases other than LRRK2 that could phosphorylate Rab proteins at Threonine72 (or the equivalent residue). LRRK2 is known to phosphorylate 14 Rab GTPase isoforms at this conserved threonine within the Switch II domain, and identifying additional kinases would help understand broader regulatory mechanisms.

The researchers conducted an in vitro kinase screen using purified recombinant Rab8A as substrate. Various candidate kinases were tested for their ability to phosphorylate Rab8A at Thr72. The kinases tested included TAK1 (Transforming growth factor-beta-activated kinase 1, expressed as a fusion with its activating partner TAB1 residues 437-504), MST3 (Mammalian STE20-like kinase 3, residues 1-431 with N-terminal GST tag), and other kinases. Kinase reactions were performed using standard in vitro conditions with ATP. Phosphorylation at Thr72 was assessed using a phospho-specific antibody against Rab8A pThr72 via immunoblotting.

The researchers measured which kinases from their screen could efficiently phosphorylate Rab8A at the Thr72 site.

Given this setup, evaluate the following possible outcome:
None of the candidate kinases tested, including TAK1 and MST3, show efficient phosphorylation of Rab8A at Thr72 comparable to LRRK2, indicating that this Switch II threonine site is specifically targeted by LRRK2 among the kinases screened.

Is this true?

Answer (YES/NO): NO